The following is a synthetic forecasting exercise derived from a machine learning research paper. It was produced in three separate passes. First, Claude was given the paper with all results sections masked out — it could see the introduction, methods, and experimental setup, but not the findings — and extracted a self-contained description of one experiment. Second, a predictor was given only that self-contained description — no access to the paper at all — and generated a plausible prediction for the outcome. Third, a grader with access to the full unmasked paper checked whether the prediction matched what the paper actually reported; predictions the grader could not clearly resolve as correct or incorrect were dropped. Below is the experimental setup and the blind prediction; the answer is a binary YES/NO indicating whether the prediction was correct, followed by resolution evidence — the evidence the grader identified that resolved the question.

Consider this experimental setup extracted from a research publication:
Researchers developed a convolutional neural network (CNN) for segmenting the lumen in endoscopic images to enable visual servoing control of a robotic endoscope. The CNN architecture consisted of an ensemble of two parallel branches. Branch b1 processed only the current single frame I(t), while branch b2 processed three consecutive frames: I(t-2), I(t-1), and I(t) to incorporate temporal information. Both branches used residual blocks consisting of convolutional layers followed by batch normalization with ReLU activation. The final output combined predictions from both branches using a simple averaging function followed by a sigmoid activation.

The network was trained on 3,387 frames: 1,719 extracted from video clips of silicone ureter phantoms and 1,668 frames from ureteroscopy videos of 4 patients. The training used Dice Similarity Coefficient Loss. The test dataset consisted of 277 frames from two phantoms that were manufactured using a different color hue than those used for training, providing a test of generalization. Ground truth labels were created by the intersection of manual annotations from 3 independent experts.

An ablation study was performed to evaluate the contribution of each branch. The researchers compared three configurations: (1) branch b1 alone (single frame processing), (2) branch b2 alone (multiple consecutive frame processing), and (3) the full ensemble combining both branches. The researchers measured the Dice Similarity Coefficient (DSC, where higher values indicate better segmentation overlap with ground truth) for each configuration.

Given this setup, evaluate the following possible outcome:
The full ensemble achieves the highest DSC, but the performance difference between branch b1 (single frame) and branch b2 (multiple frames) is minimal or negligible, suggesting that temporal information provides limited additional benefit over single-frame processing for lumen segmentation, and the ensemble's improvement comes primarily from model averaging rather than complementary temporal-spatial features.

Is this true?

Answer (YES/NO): NO